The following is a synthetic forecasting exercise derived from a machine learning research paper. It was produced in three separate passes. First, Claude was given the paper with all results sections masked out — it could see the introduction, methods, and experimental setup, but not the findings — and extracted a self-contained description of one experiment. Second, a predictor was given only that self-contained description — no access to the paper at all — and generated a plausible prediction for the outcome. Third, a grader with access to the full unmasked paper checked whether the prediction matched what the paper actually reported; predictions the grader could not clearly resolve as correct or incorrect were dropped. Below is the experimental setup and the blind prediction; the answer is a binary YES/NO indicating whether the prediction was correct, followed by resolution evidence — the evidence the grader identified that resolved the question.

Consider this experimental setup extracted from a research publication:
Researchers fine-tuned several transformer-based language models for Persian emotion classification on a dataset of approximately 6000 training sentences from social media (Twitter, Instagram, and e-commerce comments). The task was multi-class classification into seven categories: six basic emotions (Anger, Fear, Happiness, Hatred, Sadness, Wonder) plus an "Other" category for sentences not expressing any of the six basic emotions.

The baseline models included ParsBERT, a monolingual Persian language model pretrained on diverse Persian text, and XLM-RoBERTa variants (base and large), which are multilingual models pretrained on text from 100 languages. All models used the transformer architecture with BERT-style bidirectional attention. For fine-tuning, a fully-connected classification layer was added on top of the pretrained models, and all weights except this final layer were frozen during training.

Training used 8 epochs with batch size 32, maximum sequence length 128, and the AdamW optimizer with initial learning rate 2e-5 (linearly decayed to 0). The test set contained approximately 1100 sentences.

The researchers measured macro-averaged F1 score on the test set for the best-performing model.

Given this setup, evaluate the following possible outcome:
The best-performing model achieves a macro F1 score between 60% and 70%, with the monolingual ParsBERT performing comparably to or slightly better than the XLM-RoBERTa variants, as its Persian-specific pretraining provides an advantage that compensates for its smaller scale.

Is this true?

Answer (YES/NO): NO